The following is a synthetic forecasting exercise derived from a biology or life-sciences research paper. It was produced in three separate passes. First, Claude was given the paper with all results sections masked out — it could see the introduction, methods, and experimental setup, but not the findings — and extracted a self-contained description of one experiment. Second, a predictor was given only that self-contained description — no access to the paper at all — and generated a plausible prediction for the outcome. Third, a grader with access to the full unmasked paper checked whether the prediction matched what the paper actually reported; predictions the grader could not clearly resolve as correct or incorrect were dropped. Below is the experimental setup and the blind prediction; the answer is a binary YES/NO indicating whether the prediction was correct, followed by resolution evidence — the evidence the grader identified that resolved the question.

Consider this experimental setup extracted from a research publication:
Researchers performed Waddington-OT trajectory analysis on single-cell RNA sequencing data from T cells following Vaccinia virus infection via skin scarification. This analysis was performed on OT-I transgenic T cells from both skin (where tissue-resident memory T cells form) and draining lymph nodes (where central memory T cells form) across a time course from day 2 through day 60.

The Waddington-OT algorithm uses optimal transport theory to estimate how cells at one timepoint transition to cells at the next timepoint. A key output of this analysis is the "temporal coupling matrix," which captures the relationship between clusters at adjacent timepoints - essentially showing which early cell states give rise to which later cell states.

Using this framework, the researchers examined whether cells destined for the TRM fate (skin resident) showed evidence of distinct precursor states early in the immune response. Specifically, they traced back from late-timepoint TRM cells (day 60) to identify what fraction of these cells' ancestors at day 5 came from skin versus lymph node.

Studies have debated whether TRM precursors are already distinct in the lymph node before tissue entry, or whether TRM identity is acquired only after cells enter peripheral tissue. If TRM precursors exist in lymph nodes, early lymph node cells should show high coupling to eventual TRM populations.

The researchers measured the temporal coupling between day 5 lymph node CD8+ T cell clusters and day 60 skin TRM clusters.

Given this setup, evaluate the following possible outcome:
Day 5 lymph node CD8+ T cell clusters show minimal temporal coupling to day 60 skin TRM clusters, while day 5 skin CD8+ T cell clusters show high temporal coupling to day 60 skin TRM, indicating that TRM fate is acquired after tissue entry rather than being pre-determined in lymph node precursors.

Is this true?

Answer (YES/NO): NO